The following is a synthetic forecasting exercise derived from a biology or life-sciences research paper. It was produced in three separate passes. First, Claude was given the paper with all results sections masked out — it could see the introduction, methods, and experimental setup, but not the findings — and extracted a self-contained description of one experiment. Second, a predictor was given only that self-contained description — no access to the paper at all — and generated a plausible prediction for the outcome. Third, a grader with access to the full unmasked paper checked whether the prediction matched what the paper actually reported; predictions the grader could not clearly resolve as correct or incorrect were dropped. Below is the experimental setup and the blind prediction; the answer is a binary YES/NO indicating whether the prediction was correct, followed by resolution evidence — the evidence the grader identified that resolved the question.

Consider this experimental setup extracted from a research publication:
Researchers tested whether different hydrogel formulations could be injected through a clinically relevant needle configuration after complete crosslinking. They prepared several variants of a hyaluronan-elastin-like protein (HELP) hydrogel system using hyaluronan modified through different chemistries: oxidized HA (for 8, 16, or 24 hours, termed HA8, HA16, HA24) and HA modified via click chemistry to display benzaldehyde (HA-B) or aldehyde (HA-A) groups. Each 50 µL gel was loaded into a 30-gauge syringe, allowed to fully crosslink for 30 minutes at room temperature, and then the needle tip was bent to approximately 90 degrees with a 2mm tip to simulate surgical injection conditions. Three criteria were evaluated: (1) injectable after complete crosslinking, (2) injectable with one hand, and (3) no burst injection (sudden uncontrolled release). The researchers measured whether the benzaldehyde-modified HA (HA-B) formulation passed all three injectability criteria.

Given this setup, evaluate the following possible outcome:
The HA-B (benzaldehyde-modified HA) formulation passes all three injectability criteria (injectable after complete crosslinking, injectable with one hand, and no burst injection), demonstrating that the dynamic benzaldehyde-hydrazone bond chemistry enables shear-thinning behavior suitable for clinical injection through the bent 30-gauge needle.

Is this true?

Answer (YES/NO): NO